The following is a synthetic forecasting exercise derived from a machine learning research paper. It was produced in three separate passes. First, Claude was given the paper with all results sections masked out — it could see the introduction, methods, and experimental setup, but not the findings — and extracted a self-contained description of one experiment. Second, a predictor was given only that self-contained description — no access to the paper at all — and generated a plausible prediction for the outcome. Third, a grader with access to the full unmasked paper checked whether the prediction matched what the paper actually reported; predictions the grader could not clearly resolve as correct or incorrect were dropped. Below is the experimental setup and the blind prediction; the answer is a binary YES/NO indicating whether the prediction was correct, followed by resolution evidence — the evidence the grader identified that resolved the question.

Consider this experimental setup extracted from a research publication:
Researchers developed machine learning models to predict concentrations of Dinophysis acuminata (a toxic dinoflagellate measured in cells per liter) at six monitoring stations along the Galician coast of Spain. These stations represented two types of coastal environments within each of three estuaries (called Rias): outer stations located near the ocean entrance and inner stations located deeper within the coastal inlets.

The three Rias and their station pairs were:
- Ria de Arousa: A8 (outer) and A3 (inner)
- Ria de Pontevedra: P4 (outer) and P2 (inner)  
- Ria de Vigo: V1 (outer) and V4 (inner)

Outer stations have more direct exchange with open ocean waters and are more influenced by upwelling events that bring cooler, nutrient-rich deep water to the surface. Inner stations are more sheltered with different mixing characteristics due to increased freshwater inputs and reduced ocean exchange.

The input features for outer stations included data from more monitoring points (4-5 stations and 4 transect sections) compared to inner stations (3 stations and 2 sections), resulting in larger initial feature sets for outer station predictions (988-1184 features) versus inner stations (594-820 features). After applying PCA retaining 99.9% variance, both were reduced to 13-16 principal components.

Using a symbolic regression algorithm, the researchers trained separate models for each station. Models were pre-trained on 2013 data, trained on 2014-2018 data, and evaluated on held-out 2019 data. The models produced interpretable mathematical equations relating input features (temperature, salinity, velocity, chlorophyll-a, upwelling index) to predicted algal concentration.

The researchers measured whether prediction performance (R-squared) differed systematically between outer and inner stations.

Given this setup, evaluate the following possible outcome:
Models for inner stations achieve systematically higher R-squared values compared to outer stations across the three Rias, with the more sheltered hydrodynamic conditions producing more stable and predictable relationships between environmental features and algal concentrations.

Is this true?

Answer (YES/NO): YES